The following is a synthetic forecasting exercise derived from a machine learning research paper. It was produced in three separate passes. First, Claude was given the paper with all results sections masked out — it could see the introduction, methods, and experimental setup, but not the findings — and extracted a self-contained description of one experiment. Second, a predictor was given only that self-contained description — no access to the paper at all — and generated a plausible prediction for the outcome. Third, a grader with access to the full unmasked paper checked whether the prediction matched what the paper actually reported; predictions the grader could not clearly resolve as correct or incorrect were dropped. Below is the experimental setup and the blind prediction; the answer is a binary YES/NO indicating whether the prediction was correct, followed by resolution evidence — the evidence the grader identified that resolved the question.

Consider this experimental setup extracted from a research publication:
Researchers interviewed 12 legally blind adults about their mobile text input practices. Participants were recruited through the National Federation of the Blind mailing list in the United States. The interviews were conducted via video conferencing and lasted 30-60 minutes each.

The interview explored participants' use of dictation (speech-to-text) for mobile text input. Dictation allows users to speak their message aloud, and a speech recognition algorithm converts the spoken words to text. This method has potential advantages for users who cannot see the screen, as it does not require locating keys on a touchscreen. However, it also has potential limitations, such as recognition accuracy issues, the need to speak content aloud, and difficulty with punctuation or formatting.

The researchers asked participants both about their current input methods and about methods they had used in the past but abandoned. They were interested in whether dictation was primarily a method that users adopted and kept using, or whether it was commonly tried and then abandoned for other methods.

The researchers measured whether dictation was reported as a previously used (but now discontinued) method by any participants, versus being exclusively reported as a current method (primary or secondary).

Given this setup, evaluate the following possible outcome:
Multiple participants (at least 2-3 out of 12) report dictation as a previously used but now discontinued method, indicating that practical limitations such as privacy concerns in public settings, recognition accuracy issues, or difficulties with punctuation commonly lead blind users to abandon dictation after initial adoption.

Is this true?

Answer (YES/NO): NO